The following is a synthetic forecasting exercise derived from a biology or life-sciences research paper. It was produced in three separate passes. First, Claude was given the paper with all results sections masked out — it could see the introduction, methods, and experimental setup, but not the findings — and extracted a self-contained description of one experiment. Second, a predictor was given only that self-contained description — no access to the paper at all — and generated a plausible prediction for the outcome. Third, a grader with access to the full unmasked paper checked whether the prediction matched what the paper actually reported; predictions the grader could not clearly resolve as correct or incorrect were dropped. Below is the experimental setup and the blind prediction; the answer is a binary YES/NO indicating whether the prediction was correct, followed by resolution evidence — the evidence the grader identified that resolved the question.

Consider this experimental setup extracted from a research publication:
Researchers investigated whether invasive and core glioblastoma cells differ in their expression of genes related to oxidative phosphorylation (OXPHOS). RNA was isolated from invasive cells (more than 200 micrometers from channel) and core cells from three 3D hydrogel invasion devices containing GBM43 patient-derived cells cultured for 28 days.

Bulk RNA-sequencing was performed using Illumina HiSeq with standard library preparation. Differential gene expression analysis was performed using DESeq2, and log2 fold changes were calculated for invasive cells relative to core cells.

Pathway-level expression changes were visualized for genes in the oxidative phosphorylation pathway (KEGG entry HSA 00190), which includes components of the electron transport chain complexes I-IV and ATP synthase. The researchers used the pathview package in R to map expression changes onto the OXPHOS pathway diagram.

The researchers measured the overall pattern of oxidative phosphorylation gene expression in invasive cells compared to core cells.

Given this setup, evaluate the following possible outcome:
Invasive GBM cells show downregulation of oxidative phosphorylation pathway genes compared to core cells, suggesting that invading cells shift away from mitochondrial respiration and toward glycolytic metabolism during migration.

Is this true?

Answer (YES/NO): NO